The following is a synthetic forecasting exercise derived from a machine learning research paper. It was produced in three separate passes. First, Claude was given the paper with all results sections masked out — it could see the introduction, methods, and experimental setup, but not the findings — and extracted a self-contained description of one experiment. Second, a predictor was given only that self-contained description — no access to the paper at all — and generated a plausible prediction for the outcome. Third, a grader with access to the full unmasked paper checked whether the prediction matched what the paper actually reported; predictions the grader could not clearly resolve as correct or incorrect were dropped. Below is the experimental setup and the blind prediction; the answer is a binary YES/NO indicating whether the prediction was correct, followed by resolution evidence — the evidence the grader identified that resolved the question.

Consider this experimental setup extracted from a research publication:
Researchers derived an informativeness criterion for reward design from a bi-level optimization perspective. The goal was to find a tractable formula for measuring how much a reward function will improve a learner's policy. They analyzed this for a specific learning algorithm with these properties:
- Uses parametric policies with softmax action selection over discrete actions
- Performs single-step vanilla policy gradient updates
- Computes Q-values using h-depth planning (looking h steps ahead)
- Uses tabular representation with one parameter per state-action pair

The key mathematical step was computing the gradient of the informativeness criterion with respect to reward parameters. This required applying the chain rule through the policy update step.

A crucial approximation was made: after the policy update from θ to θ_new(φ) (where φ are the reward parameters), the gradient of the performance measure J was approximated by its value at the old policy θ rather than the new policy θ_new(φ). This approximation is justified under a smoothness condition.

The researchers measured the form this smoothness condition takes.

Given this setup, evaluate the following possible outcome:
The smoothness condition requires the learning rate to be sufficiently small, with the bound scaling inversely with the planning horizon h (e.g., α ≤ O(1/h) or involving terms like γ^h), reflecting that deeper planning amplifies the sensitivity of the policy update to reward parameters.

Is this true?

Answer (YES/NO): NO